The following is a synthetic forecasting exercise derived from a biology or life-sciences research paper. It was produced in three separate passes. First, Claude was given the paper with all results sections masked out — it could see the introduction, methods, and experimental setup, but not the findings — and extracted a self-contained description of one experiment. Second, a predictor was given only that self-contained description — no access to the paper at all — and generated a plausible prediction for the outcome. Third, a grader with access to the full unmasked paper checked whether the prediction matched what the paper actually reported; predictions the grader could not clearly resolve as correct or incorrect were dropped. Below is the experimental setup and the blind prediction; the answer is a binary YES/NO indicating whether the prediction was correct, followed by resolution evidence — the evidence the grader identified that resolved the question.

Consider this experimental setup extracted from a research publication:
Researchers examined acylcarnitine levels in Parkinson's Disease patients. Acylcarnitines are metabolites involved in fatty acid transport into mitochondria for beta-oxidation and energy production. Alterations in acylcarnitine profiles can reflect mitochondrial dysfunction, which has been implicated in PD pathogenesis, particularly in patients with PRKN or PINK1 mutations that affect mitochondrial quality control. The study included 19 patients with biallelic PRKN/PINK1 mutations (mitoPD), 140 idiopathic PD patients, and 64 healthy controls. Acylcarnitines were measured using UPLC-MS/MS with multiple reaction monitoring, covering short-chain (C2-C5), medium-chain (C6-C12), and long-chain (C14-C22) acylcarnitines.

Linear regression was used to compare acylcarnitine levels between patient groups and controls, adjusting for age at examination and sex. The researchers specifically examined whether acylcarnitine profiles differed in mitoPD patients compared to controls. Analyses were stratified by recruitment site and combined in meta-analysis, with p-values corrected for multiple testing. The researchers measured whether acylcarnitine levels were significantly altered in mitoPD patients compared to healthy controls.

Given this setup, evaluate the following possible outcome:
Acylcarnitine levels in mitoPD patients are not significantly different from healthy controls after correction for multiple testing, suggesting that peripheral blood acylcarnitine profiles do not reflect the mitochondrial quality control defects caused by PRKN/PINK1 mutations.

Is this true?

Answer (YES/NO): YES